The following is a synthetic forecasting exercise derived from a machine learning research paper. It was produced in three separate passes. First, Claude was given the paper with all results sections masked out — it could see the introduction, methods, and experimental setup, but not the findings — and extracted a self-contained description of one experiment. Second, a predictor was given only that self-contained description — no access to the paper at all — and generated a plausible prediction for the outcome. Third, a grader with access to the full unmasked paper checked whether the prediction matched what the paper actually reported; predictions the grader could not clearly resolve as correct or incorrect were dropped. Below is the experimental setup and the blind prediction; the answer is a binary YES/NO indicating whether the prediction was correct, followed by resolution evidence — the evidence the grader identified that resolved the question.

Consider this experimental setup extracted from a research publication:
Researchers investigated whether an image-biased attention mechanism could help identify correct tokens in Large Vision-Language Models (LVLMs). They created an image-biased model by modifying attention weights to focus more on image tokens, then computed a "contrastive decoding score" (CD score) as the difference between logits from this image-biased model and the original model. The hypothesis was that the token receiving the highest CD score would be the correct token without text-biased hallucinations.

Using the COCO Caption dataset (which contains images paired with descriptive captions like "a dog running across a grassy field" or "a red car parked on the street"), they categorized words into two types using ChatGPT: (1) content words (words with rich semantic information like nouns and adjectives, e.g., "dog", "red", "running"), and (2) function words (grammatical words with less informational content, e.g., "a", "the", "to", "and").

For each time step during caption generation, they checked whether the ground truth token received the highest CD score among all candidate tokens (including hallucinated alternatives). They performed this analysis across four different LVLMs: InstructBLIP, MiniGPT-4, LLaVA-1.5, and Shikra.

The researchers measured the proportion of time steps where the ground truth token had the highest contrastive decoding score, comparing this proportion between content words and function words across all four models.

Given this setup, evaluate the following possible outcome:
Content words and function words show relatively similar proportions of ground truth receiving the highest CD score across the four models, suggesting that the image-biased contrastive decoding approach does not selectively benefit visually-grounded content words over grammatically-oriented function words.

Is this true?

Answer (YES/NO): NO